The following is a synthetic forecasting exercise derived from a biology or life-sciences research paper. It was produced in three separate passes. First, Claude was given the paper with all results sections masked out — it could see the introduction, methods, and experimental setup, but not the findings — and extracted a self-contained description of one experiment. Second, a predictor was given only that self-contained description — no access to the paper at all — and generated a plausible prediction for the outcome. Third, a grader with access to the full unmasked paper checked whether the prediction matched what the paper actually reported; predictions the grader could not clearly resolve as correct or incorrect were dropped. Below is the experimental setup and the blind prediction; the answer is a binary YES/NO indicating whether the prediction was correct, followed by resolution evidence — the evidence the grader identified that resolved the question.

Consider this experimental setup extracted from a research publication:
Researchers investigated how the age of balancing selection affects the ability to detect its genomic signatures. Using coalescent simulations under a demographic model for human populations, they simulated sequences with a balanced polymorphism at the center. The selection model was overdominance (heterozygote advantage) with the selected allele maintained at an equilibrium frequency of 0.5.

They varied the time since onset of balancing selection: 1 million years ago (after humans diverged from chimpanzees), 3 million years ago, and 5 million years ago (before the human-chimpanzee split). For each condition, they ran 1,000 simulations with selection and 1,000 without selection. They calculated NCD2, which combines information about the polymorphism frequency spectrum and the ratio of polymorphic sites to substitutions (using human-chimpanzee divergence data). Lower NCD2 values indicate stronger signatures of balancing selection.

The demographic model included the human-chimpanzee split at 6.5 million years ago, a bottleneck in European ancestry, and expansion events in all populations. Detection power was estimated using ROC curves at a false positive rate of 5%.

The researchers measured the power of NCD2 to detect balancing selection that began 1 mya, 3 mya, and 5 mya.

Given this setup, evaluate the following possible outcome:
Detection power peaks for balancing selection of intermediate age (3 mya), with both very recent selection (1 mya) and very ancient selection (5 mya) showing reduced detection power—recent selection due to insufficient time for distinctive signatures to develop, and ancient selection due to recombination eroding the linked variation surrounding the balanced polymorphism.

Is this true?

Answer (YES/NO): NO